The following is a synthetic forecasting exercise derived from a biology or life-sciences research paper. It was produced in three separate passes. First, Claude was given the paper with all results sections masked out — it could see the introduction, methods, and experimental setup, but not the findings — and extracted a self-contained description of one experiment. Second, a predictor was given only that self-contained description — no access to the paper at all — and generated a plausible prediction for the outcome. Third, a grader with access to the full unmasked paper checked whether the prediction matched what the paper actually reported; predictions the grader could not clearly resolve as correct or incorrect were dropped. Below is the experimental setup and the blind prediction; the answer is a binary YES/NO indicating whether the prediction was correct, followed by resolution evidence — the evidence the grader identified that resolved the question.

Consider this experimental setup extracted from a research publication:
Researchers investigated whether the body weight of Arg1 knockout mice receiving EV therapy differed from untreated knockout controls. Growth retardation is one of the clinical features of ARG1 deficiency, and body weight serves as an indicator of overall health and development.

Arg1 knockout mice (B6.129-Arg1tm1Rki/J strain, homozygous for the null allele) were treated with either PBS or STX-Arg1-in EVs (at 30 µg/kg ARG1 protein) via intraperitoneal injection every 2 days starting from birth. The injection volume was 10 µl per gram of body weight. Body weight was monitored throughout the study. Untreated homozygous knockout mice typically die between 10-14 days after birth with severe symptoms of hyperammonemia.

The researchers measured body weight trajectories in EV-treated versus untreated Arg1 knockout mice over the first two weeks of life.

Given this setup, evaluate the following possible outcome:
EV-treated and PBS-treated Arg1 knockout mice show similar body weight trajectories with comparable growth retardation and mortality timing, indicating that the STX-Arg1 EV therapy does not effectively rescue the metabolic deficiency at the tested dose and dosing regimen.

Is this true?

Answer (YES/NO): NO